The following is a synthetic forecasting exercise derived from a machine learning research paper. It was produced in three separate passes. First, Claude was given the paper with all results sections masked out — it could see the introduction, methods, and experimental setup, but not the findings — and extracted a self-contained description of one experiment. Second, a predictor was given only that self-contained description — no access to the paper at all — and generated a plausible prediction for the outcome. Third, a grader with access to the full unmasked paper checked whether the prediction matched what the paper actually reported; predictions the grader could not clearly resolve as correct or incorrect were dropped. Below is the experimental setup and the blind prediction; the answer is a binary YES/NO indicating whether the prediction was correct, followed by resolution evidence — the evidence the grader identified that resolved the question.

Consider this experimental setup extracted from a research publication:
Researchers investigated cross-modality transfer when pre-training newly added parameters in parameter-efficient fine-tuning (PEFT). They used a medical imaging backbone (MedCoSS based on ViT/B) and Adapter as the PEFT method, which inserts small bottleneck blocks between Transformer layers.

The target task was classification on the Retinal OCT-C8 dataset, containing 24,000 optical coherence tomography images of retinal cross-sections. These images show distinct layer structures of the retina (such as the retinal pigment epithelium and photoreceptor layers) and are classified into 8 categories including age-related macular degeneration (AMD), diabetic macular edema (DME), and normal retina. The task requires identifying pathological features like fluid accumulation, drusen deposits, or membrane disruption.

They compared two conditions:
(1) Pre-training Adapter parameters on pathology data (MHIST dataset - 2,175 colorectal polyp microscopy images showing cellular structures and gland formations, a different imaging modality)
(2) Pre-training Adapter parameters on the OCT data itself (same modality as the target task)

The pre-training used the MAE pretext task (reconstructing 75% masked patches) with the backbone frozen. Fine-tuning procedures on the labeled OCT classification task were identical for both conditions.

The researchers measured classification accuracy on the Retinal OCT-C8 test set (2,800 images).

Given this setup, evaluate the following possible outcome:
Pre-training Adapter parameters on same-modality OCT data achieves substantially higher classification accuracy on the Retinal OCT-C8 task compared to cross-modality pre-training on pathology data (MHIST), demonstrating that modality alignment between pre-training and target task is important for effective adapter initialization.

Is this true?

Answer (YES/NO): NO